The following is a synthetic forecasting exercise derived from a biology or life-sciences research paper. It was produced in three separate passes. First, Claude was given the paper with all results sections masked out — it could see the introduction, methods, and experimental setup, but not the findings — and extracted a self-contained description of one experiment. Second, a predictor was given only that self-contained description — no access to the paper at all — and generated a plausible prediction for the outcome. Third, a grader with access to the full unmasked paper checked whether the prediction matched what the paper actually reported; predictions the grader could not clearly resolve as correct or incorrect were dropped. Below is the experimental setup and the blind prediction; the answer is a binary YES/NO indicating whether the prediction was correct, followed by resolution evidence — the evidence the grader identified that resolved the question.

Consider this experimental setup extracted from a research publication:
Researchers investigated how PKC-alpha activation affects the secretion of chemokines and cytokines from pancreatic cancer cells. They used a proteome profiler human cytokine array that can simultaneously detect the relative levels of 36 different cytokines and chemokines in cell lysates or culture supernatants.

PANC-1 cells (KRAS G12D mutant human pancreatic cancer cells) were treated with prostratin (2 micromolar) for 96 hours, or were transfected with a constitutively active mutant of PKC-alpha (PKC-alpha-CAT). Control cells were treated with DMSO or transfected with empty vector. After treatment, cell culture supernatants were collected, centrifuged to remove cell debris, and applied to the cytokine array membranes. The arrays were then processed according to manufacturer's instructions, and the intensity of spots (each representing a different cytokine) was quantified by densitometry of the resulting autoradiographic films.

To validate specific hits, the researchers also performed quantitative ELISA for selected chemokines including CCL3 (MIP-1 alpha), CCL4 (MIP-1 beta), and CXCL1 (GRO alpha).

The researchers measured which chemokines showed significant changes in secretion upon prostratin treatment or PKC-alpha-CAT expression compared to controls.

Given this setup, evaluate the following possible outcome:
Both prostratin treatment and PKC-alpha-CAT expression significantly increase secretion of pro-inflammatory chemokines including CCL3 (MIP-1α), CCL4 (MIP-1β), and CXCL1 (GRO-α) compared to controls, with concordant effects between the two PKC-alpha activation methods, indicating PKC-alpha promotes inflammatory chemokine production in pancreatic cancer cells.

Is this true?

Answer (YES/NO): NO